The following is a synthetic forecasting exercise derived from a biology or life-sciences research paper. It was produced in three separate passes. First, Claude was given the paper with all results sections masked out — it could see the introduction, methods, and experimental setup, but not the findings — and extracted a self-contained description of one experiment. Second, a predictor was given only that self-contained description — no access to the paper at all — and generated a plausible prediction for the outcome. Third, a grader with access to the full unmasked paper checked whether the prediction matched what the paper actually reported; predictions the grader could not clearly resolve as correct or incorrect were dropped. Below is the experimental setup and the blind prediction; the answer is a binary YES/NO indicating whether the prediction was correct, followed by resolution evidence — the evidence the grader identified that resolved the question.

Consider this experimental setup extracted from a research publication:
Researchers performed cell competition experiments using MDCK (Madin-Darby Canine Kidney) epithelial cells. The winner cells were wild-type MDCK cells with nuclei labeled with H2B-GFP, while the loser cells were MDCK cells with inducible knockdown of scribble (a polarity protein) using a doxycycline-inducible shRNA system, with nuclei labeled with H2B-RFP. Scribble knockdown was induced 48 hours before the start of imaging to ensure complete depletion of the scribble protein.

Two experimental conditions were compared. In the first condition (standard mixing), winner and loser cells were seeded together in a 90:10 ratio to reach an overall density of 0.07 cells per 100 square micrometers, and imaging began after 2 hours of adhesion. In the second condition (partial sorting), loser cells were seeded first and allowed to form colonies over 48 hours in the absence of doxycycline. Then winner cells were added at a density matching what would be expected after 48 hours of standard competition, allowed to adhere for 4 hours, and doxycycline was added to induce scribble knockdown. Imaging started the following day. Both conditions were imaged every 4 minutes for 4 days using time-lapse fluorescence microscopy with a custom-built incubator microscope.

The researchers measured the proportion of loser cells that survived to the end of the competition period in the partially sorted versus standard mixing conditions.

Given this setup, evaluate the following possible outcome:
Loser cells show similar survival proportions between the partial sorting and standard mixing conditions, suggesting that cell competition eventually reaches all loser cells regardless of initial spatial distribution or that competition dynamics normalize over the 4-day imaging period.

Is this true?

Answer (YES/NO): YES